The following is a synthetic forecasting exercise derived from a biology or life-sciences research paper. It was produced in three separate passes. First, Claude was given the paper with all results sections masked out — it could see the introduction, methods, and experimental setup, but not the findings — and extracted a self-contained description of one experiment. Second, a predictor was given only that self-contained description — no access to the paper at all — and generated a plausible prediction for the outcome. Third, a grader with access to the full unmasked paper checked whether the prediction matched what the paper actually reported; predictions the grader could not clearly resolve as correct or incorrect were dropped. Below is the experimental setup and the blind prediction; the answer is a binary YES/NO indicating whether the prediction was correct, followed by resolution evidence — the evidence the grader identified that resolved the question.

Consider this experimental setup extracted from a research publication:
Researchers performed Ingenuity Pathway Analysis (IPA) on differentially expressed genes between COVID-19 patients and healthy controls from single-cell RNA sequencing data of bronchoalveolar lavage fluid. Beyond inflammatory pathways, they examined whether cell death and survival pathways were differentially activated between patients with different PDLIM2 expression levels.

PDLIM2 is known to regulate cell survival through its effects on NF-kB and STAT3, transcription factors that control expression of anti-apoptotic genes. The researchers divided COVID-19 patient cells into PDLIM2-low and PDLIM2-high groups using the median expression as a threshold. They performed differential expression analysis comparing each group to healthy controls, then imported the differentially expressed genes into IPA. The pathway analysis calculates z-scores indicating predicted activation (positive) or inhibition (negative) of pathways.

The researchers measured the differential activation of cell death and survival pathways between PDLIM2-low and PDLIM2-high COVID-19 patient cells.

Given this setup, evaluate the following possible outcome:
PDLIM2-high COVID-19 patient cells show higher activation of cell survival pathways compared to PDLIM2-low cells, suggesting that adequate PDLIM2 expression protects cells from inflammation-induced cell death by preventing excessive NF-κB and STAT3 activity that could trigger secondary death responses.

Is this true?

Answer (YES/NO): YES